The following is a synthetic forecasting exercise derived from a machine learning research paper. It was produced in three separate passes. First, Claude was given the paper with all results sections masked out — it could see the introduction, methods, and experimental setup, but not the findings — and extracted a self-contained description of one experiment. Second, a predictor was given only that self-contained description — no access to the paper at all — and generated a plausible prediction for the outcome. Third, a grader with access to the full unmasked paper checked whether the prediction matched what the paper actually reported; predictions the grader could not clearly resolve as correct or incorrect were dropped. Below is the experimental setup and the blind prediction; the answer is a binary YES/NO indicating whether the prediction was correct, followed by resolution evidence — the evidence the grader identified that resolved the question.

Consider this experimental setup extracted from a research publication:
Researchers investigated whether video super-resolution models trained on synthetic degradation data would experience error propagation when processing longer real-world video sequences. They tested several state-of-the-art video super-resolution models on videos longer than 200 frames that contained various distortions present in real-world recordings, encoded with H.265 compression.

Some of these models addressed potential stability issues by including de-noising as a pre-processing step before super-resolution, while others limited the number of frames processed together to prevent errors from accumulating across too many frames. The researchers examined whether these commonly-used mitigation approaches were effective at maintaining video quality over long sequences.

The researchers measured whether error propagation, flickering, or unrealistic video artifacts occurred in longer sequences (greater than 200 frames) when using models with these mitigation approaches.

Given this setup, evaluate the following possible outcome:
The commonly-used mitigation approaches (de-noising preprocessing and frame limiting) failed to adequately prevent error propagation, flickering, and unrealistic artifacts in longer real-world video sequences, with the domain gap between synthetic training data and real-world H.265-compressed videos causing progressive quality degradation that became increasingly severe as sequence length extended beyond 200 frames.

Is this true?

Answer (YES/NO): NO